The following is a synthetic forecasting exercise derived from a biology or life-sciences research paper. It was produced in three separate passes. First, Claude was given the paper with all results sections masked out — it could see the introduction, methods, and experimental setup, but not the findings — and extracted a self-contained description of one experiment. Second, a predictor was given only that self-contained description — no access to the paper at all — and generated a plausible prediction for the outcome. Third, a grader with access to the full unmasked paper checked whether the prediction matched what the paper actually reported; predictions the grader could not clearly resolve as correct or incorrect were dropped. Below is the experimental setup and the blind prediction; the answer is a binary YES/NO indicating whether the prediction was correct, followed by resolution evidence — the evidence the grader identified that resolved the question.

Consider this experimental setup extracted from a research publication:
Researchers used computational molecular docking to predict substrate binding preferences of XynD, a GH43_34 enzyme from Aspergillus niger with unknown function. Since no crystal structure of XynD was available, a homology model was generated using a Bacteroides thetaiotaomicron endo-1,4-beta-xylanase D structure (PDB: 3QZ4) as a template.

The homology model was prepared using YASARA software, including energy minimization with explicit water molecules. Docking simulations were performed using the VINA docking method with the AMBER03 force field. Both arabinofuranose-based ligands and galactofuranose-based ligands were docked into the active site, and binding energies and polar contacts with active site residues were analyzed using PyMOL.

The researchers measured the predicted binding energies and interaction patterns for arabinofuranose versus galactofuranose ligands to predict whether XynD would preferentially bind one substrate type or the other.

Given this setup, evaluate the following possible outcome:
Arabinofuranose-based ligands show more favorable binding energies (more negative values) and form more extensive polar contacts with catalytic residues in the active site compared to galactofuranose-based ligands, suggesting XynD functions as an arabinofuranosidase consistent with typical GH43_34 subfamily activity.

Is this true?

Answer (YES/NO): NO